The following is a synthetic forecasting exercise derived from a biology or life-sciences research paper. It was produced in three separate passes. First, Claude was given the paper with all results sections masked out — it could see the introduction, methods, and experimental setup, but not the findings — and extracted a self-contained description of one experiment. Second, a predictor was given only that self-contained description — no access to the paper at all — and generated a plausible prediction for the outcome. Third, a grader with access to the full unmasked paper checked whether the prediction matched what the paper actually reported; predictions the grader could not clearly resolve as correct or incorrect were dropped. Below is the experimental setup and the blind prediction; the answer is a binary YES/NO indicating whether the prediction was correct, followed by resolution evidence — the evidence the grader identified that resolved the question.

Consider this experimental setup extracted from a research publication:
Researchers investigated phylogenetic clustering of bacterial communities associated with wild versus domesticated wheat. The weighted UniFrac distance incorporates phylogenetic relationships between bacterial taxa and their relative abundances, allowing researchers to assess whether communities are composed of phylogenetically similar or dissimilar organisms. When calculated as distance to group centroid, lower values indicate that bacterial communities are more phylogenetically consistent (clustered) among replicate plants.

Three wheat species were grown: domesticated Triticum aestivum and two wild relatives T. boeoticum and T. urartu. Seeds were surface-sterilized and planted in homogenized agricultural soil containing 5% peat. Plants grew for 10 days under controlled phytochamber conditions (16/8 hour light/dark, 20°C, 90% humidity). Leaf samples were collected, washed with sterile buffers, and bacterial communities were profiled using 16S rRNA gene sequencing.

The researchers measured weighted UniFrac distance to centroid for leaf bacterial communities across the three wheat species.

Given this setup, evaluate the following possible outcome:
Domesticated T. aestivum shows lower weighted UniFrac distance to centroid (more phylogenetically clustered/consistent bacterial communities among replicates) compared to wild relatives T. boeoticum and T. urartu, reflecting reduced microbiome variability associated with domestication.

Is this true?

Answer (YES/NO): NO